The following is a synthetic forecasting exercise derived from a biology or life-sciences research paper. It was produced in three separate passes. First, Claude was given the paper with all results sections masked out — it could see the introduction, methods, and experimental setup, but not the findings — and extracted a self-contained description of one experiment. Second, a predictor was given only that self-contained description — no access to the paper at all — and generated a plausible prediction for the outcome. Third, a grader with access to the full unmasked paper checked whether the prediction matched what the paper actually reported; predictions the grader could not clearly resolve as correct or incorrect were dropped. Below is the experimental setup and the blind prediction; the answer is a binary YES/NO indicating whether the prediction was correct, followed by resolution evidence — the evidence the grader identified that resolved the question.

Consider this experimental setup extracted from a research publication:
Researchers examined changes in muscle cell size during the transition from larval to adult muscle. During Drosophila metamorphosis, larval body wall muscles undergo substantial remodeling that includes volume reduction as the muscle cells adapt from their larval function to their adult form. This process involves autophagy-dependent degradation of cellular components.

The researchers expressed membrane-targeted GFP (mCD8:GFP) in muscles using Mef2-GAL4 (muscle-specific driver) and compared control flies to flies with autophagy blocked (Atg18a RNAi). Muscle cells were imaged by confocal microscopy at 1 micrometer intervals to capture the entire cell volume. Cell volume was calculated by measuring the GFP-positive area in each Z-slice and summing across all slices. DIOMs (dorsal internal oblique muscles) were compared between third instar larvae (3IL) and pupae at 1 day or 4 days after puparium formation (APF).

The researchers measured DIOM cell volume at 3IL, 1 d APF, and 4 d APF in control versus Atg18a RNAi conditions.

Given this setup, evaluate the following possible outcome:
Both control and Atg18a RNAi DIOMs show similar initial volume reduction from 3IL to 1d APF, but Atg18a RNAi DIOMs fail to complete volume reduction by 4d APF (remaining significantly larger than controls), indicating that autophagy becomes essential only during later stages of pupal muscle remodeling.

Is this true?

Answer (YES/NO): NO